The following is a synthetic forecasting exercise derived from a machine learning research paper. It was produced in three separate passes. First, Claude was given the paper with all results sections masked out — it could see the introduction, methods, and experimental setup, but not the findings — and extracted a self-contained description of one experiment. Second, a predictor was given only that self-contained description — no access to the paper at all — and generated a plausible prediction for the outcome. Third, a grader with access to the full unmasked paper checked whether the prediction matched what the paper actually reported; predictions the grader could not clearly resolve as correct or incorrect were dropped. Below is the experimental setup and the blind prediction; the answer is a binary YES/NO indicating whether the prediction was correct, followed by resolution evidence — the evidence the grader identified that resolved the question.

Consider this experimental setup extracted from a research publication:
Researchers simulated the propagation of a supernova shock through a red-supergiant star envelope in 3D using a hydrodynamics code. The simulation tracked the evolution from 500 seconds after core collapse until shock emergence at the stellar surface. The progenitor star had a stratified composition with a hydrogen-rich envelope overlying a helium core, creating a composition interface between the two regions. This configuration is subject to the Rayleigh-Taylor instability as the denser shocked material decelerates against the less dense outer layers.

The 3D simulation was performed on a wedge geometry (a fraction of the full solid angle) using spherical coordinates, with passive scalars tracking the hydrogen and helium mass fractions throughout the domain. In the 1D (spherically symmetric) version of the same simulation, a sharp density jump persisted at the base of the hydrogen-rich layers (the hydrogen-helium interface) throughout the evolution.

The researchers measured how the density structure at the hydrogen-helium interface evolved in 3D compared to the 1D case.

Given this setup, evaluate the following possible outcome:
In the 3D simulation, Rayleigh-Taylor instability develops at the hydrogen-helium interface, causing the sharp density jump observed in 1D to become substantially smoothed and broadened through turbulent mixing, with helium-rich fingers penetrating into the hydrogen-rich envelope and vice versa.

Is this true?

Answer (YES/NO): YES